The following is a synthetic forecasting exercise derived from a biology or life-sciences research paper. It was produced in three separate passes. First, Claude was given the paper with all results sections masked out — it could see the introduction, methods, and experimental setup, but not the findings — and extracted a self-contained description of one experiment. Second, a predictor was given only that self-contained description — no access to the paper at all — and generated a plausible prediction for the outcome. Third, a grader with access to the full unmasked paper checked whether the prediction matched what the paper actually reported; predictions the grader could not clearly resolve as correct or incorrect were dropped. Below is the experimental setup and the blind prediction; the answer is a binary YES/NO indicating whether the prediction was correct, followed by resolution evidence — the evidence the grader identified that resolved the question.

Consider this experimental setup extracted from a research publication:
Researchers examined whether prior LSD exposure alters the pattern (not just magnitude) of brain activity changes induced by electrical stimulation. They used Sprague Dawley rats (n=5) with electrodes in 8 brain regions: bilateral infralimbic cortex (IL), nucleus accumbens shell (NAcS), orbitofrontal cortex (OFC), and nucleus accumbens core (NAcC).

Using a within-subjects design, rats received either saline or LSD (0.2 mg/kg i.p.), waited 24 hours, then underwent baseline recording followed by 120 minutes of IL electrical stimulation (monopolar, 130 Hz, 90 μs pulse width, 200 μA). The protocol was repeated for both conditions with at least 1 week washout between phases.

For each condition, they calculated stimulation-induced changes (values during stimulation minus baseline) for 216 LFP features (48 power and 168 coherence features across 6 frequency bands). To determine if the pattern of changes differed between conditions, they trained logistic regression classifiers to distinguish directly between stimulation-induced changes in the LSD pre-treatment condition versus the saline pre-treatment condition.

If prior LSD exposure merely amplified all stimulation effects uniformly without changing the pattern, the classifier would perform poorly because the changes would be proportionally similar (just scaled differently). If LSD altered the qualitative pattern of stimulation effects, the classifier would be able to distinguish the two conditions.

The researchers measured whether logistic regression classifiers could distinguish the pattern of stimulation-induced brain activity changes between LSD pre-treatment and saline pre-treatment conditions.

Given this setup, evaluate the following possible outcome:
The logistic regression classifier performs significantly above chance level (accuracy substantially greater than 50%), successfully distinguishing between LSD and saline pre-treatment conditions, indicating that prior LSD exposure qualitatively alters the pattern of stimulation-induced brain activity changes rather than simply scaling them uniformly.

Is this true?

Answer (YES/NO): YES